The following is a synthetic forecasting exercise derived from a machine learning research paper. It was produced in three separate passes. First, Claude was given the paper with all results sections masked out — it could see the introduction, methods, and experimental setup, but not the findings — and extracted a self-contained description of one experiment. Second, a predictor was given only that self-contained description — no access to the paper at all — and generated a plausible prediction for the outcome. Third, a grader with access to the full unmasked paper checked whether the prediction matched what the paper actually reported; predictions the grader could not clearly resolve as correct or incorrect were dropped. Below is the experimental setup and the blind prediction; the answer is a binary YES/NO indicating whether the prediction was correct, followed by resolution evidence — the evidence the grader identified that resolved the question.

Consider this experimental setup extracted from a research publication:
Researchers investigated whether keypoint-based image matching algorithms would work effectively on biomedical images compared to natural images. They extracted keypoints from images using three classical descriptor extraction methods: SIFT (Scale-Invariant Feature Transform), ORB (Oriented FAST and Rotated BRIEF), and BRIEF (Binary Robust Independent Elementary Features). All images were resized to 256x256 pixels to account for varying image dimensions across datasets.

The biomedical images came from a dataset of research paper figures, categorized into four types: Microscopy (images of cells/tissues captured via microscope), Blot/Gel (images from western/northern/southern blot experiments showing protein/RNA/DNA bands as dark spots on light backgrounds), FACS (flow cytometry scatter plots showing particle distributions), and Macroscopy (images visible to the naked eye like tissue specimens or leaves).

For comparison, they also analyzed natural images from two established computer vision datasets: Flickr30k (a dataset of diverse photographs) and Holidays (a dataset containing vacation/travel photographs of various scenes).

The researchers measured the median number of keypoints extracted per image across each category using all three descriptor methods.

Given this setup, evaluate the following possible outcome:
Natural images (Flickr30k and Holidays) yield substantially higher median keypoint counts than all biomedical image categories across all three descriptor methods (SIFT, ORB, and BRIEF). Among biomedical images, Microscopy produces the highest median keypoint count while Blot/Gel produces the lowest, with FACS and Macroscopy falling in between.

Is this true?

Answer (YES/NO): NO